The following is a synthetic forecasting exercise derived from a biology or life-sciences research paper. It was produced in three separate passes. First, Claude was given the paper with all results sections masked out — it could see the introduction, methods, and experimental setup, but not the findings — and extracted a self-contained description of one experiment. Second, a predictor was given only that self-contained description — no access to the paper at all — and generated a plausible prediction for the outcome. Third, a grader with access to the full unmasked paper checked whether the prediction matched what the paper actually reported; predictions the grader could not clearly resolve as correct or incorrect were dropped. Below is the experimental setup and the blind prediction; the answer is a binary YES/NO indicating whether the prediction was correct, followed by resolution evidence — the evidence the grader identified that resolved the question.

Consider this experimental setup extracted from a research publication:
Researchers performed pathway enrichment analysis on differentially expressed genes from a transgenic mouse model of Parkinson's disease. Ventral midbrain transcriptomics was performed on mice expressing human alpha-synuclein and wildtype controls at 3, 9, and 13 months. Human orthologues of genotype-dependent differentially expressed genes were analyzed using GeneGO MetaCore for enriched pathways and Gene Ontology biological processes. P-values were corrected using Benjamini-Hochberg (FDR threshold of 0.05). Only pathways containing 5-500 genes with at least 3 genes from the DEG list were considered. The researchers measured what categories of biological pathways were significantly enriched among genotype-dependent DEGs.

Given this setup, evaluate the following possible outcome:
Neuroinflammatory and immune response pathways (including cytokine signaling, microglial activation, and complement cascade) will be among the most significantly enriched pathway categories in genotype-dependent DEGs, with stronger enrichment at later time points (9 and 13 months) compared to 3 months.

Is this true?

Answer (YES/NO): NO